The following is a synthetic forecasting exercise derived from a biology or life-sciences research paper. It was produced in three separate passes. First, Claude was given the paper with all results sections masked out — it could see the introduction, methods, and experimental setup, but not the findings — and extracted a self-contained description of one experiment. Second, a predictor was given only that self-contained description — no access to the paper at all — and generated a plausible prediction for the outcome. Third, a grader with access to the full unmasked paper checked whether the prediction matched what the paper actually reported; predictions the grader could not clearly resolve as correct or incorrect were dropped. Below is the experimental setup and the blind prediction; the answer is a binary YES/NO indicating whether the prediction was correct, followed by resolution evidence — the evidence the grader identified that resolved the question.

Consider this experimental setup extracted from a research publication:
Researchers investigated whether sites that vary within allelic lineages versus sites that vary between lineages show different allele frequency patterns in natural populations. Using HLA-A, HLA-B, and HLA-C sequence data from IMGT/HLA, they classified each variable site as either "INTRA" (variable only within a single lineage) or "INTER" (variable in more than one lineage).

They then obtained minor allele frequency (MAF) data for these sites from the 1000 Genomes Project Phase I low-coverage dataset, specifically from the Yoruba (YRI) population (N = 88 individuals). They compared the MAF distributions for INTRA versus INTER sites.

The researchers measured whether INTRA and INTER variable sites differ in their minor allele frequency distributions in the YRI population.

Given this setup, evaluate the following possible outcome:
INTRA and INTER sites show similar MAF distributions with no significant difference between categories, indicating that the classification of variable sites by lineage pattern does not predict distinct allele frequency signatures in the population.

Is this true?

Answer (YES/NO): YES